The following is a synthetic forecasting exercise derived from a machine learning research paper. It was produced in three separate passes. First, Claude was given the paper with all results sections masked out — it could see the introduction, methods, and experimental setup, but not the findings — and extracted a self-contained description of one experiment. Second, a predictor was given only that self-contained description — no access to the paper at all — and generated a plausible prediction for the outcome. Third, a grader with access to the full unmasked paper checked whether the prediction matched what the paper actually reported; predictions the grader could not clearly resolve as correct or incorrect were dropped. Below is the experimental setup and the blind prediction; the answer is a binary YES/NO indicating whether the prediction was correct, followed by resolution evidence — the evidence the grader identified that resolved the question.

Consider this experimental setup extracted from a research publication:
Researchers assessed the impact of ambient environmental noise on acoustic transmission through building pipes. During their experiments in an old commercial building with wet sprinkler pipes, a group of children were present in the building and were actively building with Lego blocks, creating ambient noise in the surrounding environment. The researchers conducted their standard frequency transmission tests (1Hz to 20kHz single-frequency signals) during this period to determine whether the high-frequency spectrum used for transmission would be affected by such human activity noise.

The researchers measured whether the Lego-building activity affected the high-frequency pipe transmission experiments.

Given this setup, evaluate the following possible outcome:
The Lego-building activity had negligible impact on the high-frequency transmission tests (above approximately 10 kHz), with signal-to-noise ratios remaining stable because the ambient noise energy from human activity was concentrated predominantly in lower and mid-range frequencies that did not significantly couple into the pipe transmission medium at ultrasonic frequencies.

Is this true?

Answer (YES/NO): NO